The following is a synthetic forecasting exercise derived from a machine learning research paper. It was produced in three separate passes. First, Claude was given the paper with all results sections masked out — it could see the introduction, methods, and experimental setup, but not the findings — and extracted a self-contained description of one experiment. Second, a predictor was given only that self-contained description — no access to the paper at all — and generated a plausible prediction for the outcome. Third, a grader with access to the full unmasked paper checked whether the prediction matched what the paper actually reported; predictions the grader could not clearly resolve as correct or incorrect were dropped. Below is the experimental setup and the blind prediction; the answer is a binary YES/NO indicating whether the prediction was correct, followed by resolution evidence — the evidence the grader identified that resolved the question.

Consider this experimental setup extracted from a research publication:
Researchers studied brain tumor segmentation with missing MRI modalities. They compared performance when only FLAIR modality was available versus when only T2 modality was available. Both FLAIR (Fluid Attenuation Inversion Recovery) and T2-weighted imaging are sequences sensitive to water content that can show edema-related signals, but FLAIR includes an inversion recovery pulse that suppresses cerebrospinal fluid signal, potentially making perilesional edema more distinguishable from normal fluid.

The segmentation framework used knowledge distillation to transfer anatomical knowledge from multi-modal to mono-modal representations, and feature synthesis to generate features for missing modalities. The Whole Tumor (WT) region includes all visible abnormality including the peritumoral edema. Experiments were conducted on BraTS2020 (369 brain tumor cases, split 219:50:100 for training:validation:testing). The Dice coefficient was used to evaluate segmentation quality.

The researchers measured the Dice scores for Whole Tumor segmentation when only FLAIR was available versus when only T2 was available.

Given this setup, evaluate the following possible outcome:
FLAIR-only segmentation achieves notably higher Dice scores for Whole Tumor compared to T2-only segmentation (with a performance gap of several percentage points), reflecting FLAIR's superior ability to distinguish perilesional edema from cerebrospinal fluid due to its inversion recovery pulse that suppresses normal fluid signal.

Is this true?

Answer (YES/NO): NO